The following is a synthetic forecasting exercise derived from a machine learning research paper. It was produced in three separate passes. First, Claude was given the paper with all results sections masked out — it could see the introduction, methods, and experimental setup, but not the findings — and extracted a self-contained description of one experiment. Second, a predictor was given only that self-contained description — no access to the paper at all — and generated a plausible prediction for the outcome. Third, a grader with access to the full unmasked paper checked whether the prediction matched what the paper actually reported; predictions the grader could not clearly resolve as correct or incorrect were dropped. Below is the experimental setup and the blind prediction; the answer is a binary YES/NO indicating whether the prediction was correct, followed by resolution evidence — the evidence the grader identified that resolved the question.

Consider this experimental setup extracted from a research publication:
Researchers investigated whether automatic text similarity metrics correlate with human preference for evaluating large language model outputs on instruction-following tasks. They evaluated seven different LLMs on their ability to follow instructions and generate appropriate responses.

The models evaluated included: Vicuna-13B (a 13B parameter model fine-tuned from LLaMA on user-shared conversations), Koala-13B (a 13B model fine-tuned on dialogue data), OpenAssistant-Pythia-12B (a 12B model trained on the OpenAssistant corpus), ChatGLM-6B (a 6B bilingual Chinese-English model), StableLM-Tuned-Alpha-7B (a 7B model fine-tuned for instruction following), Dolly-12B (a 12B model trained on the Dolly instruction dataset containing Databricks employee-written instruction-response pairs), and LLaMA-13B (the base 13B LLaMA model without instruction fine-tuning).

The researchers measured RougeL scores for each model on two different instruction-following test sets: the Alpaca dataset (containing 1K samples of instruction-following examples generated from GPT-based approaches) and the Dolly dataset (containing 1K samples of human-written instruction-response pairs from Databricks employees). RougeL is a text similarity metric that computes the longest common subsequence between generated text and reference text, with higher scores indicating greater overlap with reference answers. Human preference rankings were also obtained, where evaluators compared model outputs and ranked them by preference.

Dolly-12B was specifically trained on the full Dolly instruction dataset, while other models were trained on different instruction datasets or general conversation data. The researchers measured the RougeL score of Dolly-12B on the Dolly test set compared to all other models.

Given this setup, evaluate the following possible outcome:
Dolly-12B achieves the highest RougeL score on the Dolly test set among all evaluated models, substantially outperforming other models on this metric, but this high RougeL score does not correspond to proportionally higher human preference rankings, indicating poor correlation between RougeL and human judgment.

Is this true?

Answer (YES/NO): YES